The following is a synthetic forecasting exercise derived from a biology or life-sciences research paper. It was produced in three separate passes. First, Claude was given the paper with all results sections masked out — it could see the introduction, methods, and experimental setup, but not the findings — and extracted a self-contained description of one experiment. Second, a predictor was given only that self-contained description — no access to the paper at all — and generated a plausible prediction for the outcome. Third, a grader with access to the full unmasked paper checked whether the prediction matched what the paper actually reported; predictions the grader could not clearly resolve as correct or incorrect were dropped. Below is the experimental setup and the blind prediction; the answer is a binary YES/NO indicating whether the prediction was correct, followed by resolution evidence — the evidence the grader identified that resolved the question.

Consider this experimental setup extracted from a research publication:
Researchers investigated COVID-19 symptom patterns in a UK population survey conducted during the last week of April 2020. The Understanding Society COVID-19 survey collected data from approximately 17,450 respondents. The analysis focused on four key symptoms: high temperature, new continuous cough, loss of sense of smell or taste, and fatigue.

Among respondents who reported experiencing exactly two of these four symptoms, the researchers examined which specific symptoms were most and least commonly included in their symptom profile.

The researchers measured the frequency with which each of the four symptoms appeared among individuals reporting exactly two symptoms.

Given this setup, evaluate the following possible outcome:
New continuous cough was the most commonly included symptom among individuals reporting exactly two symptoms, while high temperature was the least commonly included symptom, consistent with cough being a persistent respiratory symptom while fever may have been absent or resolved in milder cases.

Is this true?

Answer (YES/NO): NO